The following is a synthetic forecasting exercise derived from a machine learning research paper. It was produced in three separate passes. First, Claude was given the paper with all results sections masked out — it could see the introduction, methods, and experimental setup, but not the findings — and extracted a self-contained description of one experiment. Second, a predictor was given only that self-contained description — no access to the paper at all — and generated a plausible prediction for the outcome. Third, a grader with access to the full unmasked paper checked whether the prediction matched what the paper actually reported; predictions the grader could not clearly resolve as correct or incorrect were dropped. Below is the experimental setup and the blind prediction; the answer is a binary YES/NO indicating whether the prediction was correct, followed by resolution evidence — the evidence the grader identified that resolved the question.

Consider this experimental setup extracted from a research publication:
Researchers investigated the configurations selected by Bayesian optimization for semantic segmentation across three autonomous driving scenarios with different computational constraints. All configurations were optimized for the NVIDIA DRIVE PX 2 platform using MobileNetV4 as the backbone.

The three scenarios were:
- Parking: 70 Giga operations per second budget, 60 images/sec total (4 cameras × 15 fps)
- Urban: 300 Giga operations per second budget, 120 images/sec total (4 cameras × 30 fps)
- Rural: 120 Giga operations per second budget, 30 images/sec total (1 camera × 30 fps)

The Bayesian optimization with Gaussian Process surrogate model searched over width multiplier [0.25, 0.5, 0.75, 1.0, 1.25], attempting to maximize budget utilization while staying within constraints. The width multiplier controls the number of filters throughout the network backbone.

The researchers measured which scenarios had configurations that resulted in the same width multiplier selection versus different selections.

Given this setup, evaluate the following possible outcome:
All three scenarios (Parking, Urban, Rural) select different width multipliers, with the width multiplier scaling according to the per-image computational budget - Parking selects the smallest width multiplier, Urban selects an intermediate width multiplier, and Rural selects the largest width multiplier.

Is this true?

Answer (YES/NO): NO